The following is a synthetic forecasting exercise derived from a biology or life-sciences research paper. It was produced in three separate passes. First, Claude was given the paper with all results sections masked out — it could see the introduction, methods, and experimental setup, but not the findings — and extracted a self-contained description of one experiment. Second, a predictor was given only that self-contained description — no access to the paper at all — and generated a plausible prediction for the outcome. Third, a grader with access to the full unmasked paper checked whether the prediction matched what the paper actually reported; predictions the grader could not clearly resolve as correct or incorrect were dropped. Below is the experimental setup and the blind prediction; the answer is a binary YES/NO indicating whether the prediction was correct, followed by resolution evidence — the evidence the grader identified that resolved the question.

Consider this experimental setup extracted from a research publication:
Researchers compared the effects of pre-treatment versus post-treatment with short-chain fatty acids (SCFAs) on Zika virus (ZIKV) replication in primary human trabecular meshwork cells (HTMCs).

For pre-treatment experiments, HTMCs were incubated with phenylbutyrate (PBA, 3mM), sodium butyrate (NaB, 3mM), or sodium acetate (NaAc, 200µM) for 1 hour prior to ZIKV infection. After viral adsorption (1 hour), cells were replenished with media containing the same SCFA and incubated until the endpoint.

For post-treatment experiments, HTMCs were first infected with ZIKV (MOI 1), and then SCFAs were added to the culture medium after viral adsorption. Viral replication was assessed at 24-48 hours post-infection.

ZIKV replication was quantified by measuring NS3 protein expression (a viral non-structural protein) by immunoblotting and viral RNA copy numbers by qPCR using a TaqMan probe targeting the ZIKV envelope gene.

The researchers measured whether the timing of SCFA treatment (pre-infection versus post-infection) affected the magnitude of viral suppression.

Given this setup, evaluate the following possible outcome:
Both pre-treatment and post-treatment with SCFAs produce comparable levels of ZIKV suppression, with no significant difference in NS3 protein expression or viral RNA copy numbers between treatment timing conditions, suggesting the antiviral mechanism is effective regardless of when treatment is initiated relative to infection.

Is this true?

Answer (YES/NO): NO